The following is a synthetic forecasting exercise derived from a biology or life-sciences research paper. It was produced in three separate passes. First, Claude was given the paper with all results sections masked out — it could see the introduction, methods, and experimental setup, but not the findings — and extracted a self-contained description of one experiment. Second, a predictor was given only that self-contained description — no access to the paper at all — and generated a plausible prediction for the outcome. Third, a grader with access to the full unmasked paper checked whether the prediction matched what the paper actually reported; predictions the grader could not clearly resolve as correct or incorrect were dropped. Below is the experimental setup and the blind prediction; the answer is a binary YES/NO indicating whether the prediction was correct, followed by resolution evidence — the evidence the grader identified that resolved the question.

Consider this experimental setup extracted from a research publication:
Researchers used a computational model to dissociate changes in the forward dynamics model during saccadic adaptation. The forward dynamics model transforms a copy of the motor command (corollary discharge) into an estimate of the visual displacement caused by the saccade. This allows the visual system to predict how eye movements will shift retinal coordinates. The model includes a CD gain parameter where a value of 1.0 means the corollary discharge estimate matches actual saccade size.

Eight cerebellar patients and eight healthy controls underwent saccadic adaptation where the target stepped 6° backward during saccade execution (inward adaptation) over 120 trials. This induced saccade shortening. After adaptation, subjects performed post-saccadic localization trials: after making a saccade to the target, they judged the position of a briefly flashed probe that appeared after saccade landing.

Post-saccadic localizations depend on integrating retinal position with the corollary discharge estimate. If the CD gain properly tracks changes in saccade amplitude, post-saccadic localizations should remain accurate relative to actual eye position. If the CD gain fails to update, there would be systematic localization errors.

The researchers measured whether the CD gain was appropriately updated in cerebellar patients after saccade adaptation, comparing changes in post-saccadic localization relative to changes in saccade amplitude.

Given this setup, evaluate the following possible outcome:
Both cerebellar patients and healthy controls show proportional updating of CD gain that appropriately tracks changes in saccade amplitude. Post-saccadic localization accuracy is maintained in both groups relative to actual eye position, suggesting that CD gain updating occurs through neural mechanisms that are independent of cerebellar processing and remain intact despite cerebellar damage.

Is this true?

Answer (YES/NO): YES